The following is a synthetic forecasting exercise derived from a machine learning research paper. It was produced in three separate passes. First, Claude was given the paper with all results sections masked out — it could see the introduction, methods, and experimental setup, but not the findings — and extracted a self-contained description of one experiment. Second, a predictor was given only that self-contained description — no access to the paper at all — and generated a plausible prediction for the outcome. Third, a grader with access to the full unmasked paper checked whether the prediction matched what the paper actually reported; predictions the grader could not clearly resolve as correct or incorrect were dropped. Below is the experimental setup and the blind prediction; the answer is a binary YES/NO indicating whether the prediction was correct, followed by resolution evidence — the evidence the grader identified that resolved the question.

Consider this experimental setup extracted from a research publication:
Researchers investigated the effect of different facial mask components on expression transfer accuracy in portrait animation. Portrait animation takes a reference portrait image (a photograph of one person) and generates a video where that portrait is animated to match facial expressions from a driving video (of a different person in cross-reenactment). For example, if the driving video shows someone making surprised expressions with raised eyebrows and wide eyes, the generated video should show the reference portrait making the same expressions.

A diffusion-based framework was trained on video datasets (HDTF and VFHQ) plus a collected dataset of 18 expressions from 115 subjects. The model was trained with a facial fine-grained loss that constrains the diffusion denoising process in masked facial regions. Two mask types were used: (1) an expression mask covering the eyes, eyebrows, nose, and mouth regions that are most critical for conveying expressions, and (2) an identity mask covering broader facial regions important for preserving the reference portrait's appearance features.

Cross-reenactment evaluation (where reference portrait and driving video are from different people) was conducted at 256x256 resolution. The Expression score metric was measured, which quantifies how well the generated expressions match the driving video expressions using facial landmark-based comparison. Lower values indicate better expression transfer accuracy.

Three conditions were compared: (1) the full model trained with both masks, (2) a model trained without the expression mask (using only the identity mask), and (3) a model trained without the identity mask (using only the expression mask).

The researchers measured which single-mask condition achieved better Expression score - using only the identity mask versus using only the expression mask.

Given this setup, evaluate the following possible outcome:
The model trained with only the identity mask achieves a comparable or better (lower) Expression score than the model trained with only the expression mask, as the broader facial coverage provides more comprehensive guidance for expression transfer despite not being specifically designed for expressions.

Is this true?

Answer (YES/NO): YES